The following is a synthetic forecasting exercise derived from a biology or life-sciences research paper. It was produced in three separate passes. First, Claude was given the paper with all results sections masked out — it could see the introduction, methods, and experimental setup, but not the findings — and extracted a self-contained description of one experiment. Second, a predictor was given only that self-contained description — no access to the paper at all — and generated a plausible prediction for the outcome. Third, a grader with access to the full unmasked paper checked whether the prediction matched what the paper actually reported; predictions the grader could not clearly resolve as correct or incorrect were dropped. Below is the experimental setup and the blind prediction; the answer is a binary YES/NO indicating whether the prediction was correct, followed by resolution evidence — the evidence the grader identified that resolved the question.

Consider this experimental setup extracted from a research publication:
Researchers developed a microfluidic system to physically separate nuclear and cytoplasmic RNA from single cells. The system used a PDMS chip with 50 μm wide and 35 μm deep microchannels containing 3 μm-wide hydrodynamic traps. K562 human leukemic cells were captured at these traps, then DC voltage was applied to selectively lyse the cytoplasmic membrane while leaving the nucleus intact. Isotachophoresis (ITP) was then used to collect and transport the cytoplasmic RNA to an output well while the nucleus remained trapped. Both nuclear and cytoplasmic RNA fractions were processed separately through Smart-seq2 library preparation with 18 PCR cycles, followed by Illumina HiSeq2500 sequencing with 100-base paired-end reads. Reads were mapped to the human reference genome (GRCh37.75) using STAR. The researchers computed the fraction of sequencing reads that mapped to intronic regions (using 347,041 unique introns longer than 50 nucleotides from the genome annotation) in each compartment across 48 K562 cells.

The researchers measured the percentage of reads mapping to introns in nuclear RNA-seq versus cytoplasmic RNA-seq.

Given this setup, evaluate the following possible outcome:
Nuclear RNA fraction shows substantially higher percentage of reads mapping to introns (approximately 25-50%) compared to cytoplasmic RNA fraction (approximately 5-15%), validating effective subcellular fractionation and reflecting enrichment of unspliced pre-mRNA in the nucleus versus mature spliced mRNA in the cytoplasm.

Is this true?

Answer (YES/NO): NO